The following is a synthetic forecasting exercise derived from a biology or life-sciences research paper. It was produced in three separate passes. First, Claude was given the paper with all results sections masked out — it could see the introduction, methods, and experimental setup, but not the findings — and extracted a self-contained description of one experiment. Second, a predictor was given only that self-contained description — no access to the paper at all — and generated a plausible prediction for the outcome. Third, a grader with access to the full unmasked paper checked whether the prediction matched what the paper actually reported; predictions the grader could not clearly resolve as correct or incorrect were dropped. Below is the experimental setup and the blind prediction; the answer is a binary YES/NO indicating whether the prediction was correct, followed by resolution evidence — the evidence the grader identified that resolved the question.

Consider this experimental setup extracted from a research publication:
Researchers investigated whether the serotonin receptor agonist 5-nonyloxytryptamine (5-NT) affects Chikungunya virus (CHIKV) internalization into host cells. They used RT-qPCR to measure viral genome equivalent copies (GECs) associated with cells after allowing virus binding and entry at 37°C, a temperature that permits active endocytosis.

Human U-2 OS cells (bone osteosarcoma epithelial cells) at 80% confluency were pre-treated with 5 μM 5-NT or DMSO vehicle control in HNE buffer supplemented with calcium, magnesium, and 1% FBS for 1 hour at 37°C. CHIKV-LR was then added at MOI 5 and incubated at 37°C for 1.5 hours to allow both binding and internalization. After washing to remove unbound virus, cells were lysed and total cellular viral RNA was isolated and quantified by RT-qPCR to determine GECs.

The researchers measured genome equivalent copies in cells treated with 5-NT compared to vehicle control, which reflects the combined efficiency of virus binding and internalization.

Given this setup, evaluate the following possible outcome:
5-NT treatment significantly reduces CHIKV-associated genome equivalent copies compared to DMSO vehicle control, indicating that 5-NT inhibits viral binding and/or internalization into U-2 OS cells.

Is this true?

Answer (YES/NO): NO